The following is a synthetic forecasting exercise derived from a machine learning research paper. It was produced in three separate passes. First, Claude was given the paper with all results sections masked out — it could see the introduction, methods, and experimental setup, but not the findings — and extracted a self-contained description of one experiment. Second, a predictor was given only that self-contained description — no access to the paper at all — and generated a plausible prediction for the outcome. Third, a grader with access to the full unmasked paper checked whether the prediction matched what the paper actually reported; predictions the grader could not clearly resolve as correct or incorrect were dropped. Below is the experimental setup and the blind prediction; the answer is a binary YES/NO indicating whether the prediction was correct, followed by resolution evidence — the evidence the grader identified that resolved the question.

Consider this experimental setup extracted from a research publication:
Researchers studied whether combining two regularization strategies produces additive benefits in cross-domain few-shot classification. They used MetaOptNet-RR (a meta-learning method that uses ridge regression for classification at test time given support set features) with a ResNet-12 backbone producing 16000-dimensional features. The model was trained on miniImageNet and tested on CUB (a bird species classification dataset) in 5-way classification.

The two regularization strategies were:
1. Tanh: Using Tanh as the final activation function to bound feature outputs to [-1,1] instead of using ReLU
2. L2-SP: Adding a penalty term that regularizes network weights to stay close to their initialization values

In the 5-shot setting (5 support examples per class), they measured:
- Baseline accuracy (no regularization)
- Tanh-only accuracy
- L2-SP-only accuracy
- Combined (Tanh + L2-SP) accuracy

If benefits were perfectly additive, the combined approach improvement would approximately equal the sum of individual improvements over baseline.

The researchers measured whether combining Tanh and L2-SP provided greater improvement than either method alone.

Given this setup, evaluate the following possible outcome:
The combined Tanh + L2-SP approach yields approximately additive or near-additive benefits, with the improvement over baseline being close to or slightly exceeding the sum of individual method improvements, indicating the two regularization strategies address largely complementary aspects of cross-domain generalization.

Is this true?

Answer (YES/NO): NO